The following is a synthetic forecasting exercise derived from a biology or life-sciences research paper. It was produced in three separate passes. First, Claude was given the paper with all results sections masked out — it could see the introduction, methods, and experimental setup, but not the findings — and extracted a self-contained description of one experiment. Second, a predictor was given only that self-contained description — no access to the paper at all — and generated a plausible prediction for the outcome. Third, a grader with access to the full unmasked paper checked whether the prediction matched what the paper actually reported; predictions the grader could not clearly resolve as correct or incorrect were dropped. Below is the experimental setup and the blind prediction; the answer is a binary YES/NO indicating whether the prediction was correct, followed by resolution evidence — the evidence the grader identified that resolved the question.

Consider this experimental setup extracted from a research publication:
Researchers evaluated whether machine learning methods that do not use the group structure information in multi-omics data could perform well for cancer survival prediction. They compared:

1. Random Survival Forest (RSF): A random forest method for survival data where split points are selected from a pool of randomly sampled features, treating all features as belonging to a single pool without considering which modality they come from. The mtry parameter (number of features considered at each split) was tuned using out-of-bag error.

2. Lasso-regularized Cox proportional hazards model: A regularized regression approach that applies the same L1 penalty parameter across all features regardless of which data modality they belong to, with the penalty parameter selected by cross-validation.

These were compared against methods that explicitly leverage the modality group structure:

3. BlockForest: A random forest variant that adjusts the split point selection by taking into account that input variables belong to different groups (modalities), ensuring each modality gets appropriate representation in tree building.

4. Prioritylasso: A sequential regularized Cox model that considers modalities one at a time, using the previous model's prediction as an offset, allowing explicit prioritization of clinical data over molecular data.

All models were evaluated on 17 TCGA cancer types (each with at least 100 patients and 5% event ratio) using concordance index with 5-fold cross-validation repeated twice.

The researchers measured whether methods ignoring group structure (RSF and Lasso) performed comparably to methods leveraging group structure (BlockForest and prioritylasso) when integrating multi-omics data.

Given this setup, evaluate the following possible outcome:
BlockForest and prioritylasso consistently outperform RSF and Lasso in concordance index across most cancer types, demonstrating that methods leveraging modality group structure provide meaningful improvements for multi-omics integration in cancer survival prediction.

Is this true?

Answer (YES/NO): YES